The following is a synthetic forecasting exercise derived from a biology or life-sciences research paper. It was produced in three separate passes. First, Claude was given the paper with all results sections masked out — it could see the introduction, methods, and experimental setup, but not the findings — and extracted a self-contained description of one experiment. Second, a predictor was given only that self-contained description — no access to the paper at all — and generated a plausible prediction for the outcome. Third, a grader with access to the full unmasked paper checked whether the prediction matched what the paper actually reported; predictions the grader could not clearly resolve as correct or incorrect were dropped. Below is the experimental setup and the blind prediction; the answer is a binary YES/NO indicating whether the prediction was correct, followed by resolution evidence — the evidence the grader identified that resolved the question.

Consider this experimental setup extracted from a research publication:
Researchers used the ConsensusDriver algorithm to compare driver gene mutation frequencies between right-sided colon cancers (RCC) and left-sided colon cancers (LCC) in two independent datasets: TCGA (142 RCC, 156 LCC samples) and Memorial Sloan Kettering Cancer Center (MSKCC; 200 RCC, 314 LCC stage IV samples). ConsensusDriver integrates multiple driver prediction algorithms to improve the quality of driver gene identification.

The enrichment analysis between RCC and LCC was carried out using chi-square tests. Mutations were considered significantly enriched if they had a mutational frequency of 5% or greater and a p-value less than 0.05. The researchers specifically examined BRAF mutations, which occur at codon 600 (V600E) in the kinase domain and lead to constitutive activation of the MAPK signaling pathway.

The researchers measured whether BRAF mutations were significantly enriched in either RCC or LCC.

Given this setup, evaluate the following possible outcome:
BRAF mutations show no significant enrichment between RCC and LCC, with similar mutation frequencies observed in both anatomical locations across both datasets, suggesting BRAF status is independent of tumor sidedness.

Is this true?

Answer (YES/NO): NO